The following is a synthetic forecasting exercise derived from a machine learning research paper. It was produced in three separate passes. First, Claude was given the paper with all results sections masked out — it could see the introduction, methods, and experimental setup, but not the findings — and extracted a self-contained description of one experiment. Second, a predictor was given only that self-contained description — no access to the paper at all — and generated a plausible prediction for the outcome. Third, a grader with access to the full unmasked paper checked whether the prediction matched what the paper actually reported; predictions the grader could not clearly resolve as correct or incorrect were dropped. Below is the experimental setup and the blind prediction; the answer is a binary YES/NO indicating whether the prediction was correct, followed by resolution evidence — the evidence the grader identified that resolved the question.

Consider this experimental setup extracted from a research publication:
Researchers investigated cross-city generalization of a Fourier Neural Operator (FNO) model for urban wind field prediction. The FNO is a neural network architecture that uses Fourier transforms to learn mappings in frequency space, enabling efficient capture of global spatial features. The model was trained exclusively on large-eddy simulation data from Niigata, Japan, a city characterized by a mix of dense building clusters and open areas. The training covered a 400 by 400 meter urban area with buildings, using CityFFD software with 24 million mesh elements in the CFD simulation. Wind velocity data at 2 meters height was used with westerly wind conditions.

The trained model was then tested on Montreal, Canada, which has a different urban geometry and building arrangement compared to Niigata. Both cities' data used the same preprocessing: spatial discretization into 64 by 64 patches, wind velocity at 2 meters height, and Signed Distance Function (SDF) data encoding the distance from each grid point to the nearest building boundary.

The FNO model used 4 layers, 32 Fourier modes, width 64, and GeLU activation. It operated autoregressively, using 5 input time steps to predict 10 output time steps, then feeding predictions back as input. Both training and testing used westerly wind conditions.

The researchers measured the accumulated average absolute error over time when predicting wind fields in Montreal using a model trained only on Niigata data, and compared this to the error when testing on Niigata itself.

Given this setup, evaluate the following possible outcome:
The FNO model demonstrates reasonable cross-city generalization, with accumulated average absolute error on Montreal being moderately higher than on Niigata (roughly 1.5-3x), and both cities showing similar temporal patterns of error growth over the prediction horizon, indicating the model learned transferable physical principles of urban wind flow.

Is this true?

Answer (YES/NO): NO